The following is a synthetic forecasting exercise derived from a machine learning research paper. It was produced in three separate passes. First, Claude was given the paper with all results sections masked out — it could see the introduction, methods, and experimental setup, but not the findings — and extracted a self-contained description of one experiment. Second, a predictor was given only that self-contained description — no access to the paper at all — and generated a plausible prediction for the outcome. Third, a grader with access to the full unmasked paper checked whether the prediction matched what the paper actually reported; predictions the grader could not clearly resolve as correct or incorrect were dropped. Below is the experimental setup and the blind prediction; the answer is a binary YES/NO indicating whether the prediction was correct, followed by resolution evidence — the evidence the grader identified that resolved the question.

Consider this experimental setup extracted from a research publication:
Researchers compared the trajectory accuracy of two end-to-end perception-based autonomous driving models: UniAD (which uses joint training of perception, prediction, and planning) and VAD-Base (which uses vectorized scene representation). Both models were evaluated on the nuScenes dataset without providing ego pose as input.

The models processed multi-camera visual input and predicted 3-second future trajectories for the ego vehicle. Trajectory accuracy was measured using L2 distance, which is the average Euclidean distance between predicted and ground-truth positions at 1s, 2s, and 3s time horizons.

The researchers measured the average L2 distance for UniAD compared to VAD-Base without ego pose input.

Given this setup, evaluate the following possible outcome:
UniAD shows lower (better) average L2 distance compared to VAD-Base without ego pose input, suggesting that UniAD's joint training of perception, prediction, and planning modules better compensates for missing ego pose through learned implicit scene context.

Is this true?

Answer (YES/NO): YES